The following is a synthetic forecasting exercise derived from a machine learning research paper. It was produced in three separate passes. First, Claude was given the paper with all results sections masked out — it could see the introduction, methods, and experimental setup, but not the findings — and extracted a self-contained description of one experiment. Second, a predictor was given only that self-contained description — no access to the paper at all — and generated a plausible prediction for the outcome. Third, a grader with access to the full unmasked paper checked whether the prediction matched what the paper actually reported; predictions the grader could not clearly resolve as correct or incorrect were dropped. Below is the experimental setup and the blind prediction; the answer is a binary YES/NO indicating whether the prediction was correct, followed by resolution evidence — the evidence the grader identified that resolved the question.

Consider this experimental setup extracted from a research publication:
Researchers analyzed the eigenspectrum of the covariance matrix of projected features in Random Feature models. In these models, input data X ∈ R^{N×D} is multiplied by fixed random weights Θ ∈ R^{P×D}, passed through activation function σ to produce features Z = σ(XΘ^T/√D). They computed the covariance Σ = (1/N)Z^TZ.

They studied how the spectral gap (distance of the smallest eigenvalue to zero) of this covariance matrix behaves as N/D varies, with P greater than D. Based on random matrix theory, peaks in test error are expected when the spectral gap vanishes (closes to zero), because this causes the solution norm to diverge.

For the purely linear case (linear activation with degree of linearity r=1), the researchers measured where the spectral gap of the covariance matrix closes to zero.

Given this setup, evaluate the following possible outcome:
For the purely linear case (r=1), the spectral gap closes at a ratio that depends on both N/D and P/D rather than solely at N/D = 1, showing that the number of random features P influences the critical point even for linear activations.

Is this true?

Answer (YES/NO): NO